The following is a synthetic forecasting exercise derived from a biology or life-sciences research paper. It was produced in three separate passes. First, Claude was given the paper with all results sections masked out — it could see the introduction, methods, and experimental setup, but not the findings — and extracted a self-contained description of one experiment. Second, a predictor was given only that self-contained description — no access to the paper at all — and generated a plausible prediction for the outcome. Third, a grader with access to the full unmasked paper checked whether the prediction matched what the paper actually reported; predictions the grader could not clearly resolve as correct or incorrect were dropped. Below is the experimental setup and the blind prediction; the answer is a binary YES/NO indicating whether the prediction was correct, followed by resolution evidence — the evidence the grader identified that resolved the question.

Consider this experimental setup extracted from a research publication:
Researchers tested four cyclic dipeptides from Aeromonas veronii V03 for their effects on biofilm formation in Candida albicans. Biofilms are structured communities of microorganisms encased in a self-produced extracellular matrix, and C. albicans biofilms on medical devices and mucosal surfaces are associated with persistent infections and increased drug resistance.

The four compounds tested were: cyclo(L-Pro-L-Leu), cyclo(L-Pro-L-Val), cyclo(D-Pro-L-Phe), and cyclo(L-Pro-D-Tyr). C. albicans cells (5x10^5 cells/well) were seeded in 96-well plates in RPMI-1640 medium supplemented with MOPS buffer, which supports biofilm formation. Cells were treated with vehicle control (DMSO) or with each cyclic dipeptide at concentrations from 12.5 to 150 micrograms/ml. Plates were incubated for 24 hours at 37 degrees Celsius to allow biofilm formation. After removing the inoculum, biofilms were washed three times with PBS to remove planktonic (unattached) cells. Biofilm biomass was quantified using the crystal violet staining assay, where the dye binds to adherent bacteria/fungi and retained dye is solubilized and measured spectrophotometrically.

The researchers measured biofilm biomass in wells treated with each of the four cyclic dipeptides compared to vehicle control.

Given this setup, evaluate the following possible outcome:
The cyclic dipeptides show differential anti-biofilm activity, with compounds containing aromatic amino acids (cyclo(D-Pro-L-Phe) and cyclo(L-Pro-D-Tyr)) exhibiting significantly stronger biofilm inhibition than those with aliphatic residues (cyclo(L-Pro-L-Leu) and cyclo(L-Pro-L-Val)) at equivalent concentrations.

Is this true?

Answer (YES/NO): NO